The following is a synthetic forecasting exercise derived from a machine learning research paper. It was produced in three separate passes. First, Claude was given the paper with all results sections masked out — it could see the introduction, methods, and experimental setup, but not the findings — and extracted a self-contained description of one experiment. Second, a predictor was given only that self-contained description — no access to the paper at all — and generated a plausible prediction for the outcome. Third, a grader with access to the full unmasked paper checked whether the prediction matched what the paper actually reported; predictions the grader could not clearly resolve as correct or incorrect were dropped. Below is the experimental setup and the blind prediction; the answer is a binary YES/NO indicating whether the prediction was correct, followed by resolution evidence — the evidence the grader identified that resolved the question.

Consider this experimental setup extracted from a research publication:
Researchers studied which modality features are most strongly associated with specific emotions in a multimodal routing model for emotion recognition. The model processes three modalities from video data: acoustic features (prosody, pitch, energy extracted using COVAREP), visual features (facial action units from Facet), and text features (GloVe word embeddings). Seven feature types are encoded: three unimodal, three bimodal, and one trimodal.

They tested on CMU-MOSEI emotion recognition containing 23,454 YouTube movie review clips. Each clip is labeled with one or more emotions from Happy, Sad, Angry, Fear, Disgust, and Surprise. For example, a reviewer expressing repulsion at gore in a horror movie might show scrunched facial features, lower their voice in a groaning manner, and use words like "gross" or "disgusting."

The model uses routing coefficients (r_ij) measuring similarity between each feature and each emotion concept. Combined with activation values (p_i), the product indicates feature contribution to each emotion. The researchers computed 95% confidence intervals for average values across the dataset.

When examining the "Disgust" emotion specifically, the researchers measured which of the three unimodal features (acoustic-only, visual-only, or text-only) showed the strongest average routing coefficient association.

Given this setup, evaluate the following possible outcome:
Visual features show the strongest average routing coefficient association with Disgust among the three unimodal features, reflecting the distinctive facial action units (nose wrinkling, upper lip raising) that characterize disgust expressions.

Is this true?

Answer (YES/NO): NO